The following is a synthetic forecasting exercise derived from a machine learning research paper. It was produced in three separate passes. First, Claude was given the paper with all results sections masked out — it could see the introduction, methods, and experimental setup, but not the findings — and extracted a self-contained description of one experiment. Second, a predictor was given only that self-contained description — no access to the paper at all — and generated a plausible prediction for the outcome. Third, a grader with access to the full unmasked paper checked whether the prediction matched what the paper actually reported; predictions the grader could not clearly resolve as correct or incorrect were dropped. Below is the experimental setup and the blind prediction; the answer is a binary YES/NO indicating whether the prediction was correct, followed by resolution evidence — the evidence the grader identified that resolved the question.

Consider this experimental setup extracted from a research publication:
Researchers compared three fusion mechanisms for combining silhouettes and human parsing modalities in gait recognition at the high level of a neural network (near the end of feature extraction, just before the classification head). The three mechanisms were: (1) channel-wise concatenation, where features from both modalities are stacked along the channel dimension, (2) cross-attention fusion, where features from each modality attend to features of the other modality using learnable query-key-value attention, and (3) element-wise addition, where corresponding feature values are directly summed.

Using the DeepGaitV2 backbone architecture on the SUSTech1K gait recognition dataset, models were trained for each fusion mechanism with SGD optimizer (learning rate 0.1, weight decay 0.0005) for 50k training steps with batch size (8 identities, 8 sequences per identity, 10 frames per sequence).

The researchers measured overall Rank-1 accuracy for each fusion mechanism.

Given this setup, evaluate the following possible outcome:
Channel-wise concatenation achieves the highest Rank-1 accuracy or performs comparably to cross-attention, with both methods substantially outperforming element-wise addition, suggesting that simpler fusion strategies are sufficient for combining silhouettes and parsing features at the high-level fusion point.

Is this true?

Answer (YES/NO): NO